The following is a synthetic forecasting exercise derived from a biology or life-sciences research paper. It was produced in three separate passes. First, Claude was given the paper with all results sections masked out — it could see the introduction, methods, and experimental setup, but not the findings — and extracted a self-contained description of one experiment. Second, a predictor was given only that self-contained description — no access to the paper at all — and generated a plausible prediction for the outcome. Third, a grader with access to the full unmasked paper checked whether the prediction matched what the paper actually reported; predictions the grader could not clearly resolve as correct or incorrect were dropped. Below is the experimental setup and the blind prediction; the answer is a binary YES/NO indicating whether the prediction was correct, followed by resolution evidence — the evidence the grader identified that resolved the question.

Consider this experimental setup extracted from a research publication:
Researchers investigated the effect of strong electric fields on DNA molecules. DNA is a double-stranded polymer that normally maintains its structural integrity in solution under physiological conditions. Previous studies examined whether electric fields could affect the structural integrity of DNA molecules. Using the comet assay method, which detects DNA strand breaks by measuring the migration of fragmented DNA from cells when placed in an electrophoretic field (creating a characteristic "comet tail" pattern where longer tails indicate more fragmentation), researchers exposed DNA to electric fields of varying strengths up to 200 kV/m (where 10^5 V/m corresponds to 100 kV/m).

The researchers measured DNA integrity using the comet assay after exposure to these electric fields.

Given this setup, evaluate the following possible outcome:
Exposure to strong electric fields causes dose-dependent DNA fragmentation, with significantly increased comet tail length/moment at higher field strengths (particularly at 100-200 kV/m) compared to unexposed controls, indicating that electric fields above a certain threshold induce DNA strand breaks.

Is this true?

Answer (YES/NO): NO